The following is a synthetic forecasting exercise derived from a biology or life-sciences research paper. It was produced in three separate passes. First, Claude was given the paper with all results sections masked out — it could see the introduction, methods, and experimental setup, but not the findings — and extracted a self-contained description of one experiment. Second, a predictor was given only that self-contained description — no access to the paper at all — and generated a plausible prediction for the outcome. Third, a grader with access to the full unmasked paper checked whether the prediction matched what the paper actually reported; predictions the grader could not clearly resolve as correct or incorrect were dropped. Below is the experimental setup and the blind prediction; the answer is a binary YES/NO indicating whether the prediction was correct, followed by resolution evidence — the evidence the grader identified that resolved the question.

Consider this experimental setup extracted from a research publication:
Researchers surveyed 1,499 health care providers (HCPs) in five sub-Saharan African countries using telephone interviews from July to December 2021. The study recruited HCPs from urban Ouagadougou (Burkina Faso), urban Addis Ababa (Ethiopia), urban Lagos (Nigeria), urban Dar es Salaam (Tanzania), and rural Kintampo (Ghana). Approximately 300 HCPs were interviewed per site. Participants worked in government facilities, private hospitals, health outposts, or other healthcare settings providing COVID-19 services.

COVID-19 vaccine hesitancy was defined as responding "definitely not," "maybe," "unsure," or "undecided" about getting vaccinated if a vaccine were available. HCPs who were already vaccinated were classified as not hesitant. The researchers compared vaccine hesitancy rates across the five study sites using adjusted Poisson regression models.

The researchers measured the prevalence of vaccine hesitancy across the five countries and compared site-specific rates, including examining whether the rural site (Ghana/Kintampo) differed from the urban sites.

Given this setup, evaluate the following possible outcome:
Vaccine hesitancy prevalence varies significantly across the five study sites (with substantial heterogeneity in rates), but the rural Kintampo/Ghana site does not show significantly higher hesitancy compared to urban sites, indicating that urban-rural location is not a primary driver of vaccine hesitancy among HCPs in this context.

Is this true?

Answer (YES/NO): YES